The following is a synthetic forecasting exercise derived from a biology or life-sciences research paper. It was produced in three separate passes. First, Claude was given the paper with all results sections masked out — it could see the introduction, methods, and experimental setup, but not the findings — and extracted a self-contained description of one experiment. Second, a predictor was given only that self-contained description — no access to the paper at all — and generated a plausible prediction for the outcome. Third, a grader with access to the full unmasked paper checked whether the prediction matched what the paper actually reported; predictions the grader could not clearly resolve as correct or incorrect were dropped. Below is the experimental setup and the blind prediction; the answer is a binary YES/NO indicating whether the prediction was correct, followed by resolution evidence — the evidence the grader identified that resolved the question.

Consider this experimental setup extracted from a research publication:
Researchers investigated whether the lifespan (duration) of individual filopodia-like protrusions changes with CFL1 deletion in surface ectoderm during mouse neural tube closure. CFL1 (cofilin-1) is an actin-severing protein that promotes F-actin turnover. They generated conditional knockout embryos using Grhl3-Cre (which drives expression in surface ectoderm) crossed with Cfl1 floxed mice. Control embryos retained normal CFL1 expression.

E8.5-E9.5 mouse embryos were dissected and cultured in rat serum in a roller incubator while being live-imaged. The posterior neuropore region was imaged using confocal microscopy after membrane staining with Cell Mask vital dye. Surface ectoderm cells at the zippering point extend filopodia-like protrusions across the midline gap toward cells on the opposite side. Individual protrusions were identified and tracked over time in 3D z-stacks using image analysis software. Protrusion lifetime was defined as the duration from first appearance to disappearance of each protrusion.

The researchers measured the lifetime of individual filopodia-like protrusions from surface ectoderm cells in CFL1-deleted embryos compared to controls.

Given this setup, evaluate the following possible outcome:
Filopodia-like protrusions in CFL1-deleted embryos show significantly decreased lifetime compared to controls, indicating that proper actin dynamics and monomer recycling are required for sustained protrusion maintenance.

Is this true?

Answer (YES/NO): NO